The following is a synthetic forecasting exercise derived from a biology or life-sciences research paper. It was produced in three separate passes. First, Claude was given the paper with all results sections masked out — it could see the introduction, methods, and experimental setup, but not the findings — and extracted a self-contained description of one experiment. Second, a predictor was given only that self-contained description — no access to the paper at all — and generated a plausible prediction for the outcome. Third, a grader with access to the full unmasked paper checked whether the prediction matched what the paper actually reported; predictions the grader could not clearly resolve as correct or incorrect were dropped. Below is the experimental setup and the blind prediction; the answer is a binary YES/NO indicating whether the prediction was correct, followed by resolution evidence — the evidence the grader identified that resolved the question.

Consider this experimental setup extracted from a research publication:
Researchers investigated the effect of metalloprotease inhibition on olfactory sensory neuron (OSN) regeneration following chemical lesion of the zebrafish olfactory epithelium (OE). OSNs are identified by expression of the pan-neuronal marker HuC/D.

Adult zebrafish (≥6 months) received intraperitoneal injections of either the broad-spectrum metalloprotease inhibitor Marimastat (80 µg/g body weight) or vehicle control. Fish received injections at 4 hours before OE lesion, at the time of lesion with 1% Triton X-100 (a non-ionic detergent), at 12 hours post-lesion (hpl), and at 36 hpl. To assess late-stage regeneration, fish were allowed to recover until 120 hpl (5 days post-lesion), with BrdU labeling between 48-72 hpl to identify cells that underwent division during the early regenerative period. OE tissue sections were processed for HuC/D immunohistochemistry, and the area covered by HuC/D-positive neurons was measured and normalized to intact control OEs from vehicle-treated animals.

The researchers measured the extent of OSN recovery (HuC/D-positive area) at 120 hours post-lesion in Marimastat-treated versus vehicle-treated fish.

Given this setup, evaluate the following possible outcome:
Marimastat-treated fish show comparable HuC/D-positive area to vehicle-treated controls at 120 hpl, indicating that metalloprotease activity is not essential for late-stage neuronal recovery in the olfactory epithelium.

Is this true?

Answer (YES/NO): NO